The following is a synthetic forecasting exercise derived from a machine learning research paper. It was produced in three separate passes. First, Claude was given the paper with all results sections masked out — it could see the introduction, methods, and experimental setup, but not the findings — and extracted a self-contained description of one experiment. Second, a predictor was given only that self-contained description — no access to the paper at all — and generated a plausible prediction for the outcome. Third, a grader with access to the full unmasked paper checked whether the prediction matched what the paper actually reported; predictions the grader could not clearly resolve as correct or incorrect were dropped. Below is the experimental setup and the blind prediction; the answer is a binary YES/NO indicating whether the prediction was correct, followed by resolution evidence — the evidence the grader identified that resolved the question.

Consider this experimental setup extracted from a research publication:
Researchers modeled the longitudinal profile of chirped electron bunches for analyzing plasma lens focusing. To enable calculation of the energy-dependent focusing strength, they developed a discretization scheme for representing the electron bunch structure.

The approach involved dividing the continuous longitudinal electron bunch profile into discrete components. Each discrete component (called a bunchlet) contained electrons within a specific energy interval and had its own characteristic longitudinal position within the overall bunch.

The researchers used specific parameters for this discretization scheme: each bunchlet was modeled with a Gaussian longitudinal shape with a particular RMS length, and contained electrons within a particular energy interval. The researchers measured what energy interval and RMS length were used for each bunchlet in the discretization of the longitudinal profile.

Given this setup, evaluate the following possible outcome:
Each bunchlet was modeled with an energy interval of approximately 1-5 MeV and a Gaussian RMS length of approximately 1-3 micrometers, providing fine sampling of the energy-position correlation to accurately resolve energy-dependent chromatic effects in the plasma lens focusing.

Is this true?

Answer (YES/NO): NO